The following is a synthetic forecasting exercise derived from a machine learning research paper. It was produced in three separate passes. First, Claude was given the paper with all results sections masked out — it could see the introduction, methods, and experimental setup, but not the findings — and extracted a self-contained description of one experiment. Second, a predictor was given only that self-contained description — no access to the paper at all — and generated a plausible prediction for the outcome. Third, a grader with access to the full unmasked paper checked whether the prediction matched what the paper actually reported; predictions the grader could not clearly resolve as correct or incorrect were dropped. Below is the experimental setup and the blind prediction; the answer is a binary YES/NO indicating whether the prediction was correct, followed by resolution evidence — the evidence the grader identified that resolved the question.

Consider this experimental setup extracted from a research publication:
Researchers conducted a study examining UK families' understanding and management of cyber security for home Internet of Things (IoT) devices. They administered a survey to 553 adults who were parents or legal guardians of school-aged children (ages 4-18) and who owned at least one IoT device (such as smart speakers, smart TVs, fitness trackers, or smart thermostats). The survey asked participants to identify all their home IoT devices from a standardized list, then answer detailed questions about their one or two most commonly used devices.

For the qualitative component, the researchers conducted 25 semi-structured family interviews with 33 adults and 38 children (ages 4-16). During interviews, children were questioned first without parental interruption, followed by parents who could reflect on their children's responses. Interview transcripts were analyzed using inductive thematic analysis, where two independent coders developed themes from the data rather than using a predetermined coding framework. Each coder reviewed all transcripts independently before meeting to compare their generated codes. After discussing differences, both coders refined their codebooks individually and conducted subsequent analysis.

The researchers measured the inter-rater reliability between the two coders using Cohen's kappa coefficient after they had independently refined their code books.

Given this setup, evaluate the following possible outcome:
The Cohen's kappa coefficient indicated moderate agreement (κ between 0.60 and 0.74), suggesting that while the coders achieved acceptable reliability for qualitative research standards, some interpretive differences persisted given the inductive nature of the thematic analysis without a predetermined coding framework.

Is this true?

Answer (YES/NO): NO